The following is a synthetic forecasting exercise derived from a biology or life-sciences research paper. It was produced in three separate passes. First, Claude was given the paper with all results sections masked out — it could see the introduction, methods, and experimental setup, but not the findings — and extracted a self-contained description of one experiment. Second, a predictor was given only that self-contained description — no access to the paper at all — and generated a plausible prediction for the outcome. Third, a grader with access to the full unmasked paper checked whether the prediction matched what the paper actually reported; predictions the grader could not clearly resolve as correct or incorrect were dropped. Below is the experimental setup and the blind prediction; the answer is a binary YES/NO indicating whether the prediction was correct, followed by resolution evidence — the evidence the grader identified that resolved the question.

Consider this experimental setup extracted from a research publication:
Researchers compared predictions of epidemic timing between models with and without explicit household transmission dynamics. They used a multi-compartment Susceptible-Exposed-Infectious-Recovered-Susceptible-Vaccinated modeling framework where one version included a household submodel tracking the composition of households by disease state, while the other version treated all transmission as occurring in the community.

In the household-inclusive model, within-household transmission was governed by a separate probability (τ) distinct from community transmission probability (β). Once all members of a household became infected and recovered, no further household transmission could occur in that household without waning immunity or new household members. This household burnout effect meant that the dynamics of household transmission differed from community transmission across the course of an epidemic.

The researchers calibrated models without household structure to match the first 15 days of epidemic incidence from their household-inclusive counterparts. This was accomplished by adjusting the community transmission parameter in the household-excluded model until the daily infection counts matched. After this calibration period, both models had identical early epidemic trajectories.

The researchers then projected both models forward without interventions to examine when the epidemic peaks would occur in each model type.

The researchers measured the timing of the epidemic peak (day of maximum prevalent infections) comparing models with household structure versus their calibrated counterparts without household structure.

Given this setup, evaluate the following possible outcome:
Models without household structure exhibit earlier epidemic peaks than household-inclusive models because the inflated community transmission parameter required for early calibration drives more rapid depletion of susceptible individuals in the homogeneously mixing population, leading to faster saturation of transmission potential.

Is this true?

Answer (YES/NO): YES